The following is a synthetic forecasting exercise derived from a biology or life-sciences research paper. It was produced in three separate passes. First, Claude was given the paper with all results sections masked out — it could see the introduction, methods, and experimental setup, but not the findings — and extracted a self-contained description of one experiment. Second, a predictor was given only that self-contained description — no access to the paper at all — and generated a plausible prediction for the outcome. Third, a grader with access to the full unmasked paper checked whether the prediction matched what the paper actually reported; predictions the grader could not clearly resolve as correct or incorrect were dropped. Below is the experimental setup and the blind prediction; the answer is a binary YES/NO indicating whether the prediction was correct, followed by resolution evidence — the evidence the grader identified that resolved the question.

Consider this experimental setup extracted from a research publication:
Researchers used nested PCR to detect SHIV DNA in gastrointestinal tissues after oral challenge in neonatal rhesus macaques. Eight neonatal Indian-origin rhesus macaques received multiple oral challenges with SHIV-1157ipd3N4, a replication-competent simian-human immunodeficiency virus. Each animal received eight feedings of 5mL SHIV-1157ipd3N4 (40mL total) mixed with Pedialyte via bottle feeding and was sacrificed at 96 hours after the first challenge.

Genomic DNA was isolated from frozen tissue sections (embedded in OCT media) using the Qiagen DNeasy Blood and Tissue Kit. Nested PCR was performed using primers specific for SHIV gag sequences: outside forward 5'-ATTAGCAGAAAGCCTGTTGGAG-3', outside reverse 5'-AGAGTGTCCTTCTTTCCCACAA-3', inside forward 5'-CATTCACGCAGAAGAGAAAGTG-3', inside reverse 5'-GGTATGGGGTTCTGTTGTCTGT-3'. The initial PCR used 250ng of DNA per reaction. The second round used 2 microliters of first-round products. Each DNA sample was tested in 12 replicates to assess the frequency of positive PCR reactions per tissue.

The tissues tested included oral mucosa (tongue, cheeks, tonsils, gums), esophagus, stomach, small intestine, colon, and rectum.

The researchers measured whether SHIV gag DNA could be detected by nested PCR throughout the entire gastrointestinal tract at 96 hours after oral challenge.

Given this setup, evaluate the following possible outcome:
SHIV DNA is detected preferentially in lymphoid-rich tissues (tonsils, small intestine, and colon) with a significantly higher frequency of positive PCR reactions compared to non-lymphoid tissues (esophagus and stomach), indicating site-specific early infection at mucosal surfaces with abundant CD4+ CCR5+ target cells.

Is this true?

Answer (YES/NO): NO